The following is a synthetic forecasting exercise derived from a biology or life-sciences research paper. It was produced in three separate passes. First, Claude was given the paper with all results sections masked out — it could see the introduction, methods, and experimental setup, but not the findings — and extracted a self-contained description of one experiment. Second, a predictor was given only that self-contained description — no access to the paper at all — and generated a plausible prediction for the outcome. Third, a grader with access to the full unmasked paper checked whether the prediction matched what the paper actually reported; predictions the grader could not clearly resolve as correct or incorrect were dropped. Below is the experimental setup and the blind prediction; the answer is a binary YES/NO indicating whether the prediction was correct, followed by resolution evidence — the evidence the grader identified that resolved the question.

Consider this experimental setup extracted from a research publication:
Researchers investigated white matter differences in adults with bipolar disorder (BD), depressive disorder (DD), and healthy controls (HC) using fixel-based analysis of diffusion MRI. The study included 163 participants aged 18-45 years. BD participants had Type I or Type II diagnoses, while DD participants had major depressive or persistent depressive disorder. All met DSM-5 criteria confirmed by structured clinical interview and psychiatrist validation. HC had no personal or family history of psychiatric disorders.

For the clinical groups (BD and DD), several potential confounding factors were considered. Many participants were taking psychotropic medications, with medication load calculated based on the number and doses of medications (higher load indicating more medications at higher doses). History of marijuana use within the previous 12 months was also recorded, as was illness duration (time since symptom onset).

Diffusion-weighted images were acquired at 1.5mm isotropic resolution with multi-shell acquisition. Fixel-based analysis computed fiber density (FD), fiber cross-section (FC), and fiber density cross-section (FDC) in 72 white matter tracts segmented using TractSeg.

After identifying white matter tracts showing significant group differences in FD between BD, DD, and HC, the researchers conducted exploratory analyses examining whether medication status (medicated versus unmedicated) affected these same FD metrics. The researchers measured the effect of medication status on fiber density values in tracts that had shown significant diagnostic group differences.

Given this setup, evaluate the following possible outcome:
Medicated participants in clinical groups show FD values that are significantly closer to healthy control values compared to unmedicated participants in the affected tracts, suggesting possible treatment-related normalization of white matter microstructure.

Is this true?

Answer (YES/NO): NO